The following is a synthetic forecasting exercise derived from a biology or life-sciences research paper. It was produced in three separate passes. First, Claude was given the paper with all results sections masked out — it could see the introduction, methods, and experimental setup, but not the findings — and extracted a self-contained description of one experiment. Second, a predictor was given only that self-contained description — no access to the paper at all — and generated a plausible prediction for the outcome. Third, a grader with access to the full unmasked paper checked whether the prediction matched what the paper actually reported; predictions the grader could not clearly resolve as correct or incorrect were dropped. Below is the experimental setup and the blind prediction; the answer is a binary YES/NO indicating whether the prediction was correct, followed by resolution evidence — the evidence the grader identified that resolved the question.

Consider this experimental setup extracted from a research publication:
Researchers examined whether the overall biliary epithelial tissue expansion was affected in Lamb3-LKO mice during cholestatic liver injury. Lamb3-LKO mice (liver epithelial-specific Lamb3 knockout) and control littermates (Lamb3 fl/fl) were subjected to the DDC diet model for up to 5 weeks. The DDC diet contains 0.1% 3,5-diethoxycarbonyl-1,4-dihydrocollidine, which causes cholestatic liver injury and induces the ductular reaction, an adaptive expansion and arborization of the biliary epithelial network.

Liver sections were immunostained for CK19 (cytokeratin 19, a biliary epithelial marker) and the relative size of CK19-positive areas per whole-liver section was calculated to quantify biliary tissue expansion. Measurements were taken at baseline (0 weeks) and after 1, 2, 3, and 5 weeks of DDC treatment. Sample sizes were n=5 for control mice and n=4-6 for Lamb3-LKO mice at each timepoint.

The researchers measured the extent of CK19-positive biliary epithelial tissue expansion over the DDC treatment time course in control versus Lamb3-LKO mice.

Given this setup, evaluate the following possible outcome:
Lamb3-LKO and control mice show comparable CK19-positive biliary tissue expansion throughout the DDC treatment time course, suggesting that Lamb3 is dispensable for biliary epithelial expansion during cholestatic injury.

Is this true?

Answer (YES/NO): YES